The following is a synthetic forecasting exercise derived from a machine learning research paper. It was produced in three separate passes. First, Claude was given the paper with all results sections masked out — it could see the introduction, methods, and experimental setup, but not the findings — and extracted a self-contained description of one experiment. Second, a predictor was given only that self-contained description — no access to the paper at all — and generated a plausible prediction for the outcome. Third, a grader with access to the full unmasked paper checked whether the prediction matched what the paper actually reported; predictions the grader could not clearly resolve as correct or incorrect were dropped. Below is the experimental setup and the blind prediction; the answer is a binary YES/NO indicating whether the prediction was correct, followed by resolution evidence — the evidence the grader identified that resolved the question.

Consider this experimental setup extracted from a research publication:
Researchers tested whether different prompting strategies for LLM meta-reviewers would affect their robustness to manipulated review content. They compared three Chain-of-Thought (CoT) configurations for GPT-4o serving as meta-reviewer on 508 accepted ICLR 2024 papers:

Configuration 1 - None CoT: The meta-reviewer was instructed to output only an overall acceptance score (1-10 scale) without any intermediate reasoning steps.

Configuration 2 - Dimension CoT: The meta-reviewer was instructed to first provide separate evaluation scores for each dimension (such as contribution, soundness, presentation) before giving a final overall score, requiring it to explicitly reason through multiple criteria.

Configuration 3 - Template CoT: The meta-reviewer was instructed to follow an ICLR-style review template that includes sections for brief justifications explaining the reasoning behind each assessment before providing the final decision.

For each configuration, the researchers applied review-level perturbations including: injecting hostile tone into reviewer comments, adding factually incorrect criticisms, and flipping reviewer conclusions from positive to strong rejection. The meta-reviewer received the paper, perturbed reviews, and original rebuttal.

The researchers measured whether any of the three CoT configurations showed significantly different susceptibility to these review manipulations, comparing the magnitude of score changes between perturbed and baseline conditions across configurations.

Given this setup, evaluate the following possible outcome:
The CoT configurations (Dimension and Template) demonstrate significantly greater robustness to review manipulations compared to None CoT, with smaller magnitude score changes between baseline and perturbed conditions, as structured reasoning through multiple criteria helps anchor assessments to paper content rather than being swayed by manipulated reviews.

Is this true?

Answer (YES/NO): NO